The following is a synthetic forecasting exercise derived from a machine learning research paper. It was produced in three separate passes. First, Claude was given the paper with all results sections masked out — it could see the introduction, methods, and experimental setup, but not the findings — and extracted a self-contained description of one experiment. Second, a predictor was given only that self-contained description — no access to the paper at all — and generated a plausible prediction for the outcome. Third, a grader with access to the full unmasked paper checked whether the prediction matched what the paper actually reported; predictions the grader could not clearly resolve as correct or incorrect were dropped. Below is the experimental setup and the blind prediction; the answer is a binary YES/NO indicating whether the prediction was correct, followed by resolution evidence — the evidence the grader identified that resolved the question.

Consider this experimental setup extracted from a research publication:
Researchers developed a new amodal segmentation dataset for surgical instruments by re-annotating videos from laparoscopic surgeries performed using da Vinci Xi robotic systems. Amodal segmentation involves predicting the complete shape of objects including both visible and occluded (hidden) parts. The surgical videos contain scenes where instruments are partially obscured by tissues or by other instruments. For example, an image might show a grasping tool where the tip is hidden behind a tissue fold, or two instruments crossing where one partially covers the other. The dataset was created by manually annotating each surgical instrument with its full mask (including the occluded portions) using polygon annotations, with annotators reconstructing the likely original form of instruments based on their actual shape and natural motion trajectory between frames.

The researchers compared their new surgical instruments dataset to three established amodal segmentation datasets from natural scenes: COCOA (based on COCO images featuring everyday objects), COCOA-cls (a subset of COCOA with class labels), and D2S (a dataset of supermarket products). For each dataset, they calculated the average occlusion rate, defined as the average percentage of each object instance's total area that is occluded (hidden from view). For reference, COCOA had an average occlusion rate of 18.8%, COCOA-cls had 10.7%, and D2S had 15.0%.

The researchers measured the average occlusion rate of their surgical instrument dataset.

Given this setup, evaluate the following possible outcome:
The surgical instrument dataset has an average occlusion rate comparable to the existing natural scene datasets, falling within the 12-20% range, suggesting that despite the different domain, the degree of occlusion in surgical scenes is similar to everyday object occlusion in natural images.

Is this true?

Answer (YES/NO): NO